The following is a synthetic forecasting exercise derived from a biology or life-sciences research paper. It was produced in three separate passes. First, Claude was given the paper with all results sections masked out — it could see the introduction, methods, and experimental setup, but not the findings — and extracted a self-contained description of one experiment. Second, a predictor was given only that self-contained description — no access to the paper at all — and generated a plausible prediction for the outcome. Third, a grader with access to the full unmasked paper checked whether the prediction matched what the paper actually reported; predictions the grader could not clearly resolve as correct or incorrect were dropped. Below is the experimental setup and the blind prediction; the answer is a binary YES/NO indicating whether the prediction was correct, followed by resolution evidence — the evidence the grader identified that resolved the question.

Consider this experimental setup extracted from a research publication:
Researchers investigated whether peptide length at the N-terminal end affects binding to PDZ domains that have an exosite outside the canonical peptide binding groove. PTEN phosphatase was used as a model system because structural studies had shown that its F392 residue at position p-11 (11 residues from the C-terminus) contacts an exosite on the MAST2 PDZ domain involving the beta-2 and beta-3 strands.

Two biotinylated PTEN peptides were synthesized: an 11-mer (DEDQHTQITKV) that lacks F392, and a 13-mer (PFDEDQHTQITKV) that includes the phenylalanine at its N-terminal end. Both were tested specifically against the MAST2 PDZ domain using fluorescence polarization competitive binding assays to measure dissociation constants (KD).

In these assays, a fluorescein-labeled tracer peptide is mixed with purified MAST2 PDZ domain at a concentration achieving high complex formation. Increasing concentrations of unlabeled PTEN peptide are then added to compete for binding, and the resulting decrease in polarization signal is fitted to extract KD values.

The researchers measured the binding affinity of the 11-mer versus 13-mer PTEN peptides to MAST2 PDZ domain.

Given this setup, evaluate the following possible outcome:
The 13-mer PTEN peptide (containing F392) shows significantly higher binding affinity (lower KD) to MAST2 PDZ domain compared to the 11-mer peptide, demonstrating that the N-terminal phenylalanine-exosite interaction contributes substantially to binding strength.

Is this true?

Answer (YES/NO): YES